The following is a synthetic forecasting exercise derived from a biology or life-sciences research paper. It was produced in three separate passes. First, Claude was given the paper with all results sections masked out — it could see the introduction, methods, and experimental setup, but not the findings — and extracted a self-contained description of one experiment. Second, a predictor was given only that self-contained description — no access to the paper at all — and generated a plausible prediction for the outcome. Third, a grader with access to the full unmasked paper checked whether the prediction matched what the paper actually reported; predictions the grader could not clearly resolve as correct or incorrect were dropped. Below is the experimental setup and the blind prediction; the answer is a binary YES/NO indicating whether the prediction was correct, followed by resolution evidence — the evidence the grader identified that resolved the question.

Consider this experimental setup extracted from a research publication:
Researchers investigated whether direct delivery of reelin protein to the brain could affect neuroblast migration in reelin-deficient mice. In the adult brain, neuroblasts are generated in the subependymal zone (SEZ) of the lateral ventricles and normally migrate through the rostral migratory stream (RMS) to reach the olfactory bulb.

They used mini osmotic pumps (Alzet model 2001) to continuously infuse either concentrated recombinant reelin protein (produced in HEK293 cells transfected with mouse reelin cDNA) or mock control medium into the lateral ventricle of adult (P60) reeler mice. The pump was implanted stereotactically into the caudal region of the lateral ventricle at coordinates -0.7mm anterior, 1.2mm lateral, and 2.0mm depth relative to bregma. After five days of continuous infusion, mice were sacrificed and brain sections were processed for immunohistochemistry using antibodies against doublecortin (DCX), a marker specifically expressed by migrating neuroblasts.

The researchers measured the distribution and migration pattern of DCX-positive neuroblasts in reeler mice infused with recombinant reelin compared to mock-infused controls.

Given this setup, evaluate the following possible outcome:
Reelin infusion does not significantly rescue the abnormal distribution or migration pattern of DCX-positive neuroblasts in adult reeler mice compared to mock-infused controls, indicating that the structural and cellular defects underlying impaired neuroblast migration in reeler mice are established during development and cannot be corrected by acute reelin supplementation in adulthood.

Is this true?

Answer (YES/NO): NO